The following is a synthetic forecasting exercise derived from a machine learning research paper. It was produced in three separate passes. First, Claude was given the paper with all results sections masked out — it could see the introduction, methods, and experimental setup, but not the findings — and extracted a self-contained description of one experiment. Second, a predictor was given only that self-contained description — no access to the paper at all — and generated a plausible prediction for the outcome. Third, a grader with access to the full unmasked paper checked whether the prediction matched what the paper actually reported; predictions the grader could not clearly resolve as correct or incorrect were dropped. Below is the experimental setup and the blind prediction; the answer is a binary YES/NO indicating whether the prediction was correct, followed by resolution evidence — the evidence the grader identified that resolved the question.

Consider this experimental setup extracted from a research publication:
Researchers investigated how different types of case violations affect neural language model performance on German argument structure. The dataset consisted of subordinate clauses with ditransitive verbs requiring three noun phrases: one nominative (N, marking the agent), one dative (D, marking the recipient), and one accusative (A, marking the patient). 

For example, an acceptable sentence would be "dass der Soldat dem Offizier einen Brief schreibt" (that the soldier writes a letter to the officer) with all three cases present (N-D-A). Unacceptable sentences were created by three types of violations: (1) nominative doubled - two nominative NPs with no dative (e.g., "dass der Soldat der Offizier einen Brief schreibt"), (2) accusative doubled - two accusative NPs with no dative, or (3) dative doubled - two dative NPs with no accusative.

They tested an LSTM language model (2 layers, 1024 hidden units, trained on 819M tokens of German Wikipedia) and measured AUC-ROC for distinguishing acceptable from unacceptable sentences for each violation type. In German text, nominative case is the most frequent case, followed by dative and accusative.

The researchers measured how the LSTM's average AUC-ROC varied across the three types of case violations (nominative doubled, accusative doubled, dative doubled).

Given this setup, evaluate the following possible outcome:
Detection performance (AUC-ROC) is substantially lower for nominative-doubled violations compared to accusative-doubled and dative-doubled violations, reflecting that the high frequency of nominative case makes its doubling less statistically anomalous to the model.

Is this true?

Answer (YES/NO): YES